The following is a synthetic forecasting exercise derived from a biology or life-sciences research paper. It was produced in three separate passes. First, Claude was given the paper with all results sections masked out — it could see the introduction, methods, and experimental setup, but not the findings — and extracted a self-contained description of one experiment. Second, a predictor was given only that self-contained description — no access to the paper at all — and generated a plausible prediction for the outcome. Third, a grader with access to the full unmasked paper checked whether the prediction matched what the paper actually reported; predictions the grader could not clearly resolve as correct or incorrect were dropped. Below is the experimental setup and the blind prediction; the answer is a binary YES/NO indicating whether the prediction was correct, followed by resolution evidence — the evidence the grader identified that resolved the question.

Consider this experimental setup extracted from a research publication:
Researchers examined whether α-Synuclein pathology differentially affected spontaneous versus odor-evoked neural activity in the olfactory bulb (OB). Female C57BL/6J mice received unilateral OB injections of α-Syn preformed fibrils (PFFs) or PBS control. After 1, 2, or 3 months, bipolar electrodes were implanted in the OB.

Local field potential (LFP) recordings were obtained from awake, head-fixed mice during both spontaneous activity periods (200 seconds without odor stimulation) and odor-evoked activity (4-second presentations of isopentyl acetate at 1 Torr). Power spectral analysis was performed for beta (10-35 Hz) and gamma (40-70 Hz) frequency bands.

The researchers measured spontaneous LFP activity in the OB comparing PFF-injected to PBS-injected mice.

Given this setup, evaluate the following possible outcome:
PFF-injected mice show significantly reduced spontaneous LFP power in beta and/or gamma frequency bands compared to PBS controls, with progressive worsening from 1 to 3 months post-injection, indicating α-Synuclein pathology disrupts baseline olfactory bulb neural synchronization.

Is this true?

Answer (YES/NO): NO